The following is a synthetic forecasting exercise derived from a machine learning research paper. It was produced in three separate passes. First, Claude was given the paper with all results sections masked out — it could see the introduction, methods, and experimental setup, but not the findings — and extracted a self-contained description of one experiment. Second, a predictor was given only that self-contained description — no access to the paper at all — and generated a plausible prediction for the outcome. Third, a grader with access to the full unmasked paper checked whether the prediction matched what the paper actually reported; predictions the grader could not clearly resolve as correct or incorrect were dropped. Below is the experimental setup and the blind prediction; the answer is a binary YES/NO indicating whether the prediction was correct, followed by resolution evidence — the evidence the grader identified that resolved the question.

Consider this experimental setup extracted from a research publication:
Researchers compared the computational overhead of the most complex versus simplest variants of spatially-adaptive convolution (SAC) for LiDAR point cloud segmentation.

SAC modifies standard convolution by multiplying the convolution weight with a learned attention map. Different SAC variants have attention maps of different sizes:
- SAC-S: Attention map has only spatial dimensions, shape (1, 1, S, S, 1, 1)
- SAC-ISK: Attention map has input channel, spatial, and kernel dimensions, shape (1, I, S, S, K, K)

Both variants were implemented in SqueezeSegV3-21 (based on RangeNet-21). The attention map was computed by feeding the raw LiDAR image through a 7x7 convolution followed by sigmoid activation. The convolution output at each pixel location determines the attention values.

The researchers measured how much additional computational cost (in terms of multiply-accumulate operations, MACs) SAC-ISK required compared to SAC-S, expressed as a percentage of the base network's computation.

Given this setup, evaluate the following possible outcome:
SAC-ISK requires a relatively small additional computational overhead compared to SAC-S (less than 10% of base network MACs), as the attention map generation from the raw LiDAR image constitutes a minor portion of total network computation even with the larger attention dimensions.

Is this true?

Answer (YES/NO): NO